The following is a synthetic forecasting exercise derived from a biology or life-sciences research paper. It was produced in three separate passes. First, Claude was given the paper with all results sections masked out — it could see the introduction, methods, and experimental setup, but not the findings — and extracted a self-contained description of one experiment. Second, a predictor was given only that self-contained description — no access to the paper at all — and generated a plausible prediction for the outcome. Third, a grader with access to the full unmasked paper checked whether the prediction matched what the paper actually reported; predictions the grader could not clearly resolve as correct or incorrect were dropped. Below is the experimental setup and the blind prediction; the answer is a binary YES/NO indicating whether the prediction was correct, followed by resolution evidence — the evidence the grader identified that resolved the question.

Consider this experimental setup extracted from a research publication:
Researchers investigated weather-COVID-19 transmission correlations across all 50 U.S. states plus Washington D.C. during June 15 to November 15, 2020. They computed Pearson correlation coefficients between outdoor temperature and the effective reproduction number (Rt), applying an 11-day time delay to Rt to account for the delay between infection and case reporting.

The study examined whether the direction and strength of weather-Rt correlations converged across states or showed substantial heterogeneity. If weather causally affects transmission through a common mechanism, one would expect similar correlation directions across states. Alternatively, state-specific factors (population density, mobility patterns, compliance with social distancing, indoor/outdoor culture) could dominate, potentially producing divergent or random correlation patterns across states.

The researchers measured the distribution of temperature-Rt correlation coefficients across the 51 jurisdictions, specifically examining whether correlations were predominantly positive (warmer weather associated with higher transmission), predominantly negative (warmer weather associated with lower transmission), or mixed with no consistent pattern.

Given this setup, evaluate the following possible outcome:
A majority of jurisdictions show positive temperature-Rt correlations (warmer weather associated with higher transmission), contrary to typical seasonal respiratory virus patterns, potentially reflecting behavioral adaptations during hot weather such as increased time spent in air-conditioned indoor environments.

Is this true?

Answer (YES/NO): NO